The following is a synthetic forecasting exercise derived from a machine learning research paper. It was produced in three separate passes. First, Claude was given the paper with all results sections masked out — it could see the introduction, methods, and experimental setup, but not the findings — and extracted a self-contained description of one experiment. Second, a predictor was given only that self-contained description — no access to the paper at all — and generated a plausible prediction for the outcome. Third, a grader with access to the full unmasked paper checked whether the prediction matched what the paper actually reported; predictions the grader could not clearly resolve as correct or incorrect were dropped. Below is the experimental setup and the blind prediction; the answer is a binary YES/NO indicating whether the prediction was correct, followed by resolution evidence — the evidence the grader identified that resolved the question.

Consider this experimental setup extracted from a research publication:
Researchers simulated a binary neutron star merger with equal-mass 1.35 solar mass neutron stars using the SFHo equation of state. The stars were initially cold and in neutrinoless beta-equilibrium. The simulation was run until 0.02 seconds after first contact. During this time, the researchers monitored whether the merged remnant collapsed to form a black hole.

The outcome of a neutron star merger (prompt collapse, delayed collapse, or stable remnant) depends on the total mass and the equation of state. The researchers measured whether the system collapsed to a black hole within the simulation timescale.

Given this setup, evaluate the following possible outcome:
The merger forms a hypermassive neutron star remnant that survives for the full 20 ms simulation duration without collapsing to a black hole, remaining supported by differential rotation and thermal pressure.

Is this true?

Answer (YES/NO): YES